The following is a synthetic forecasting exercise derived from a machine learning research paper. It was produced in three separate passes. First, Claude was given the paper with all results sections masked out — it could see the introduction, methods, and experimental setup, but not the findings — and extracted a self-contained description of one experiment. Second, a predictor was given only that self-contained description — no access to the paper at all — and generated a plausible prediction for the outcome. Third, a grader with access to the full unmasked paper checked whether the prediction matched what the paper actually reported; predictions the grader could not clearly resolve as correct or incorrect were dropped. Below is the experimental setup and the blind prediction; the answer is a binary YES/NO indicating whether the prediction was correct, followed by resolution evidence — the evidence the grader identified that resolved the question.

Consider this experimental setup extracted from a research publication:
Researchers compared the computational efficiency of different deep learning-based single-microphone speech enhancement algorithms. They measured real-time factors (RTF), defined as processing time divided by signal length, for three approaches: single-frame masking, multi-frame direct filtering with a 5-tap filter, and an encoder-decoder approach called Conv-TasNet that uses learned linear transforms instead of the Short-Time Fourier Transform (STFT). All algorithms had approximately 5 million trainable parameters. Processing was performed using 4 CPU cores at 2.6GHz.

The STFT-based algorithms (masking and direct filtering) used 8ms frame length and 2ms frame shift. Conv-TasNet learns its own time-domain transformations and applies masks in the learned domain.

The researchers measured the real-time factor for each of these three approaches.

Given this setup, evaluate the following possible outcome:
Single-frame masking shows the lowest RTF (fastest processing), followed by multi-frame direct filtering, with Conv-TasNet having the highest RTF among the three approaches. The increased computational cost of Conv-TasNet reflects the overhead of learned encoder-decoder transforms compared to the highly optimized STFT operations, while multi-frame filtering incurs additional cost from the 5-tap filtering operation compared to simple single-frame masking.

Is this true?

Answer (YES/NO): YES